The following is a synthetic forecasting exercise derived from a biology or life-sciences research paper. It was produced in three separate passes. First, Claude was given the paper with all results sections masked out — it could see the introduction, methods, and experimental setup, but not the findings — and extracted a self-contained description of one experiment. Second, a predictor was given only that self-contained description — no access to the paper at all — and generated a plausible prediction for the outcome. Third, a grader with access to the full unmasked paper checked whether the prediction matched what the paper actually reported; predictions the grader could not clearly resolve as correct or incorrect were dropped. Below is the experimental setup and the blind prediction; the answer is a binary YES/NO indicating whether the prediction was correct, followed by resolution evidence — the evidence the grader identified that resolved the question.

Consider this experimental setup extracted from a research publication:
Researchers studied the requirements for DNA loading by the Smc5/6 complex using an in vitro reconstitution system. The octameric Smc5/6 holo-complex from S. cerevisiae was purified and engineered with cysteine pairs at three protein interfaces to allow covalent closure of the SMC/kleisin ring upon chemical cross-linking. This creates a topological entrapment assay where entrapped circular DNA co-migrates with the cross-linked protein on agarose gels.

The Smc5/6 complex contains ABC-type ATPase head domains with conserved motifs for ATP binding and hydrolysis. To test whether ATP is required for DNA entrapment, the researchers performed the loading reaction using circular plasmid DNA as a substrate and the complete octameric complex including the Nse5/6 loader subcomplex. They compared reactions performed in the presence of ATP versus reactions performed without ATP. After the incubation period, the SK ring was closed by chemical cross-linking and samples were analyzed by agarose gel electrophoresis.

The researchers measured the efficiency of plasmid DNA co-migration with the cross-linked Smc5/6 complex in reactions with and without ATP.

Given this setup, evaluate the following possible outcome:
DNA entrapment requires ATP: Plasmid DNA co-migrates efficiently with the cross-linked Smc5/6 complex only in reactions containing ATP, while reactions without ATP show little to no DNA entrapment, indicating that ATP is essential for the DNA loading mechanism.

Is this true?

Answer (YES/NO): YES